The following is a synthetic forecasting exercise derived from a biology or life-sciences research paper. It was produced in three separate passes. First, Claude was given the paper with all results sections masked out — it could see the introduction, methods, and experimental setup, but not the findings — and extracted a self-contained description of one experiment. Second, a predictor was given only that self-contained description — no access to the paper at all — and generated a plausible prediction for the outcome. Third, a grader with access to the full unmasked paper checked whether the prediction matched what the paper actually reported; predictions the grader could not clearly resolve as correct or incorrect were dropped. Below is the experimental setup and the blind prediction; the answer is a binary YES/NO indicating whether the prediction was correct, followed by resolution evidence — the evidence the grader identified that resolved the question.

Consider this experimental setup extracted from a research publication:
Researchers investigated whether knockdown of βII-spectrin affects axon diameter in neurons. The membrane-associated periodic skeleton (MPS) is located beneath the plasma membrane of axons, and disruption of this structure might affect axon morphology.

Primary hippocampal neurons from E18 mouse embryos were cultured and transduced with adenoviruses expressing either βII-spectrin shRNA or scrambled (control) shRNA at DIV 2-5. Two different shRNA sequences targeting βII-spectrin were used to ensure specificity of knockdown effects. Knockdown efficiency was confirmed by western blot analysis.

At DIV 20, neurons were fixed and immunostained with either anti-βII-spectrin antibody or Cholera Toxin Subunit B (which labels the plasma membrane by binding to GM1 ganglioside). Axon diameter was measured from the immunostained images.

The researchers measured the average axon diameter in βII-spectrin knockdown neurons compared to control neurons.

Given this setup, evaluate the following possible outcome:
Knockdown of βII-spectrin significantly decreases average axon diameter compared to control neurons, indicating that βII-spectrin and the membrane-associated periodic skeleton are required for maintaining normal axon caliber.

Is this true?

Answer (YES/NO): NO